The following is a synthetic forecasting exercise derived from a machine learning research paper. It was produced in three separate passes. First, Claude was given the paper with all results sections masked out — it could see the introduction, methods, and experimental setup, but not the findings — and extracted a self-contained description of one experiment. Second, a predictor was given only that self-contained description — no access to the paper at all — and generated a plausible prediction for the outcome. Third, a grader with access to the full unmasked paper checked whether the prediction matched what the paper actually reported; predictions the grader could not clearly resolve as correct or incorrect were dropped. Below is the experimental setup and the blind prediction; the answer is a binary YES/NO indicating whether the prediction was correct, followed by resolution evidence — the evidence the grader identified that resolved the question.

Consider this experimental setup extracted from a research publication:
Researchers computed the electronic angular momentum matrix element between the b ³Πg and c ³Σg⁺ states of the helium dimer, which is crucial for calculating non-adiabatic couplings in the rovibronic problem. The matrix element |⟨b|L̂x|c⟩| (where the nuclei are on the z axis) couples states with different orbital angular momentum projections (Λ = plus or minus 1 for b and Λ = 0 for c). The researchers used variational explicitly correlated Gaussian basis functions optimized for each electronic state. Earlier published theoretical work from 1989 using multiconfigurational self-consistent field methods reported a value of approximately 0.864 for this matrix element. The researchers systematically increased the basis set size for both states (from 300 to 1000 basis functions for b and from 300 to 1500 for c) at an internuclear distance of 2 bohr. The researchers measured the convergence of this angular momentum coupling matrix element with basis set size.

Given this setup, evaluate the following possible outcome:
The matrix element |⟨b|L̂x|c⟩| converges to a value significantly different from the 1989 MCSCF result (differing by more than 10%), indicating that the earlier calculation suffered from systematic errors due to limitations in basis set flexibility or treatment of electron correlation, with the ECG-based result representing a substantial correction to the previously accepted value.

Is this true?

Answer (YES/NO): NO